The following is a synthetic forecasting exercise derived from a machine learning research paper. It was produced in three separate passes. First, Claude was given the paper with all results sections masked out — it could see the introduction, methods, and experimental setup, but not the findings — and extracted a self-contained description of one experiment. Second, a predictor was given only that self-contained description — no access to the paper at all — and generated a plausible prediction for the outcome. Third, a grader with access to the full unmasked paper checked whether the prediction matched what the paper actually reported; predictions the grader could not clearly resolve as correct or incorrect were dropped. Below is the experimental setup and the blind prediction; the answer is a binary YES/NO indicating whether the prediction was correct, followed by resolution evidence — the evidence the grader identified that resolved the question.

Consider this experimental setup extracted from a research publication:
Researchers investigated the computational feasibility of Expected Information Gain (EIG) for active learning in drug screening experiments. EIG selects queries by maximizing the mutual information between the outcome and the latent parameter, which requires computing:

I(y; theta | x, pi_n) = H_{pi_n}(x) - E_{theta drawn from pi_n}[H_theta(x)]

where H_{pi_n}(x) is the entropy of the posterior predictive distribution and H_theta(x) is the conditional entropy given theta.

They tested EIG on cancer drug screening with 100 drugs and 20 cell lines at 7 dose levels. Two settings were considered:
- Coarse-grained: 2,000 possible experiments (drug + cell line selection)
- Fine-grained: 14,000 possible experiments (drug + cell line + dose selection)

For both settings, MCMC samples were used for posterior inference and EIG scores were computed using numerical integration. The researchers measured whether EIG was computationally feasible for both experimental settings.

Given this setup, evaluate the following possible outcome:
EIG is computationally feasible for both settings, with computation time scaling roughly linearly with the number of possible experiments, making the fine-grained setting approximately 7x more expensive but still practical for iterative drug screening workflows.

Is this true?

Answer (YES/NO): NO